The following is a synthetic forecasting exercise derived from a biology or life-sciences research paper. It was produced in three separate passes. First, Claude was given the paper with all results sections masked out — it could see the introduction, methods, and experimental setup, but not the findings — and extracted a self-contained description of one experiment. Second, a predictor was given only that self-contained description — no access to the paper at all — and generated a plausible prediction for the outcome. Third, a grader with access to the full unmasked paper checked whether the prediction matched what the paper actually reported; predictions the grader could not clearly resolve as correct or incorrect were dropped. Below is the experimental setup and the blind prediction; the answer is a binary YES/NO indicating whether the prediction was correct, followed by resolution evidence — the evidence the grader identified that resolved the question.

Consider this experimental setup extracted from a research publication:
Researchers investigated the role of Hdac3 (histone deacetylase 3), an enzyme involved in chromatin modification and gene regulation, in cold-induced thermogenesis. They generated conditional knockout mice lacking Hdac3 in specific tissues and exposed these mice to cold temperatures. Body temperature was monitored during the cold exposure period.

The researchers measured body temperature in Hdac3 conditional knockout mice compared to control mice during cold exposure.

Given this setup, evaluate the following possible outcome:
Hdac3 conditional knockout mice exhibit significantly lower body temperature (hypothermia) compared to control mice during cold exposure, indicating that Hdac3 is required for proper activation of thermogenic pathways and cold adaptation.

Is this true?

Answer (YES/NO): YES